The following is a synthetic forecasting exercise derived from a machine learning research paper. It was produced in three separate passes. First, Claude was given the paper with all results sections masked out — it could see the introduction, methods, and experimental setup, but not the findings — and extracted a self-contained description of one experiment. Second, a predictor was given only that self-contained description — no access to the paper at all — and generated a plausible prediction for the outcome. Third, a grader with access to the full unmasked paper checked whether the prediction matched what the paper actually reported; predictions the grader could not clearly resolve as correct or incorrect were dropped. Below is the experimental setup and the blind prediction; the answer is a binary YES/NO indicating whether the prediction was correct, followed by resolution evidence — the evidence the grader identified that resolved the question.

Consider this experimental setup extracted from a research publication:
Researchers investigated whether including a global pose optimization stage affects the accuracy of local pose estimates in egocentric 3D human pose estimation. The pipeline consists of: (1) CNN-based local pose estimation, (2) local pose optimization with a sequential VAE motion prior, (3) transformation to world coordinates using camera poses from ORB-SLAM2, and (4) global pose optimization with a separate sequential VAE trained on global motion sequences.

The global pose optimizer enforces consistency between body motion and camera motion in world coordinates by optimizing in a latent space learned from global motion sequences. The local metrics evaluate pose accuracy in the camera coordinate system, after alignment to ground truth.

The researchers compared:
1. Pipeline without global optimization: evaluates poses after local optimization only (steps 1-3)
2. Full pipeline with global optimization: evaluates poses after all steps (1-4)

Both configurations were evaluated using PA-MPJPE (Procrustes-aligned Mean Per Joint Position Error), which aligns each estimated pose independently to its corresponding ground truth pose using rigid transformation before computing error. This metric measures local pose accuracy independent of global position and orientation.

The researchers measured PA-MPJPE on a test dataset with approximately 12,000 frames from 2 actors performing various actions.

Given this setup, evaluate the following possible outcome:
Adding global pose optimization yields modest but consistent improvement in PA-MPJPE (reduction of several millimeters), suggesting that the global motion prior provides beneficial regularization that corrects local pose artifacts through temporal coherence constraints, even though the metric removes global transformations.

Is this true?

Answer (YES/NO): YES